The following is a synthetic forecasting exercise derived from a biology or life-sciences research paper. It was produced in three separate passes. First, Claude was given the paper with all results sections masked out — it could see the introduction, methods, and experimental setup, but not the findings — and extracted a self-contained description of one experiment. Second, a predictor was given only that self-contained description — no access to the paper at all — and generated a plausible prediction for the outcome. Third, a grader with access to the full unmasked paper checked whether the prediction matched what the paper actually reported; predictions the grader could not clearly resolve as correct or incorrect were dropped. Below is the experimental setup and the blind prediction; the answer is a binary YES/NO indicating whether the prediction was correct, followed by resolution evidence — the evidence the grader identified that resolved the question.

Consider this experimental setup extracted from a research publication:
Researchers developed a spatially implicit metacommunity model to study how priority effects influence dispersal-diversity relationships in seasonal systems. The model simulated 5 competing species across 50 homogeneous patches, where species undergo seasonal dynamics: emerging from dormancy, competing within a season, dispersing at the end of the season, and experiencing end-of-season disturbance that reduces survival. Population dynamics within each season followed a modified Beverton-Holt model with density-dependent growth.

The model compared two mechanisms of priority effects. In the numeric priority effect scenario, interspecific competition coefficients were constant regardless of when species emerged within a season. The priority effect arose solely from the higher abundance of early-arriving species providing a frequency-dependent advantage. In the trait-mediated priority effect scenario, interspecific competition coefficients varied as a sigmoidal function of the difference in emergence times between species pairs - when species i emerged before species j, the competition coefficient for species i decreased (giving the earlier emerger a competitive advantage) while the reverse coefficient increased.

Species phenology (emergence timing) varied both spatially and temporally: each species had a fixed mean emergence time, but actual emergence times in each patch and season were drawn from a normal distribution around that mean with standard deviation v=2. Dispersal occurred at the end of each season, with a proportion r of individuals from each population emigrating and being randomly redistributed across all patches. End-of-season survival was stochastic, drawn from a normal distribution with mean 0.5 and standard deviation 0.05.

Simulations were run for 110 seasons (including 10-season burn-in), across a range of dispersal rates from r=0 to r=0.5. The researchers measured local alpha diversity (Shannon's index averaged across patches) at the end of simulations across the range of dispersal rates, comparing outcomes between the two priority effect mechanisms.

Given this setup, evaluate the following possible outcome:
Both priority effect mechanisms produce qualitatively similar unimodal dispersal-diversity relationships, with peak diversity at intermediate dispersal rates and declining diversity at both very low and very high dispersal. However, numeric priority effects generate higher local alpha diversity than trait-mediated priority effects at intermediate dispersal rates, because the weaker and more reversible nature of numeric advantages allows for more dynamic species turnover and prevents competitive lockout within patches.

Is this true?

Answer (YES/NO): NO